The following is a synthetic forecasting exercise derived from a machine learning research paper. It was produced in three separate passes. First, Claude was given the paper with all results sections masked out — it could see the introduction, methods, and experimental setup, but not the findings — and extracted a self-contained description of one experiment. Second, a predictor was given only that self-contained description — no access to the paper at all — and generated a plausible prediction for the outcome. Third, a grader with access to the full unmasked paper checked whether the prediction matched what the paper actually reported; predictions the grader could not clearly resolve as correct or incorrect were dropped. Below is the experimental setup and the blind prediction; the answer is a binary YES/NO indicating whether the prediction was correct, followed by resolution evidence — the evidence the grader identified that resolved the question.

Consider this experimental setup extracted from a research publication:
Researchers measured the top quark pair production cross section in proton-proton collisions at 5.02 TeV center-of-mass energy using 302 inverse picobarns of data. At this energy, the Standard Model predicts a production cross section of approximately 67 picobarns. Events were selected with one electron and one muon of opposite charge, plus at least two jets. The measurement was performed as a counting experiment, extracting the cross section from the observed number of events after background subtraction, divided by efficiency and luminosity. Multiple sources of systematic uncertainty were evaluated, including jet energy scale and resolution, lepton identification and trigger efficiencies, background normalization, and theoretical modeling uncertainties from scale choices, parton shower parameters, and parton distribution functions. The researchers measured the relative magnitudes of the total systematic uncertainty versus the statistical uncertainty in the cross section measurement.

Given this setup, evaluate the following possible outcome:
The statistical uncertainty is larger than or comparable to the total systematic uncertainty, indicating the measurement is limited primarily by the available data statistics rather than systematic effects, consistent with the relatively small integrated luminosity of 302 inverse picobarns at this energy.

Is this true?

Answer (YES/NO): YES